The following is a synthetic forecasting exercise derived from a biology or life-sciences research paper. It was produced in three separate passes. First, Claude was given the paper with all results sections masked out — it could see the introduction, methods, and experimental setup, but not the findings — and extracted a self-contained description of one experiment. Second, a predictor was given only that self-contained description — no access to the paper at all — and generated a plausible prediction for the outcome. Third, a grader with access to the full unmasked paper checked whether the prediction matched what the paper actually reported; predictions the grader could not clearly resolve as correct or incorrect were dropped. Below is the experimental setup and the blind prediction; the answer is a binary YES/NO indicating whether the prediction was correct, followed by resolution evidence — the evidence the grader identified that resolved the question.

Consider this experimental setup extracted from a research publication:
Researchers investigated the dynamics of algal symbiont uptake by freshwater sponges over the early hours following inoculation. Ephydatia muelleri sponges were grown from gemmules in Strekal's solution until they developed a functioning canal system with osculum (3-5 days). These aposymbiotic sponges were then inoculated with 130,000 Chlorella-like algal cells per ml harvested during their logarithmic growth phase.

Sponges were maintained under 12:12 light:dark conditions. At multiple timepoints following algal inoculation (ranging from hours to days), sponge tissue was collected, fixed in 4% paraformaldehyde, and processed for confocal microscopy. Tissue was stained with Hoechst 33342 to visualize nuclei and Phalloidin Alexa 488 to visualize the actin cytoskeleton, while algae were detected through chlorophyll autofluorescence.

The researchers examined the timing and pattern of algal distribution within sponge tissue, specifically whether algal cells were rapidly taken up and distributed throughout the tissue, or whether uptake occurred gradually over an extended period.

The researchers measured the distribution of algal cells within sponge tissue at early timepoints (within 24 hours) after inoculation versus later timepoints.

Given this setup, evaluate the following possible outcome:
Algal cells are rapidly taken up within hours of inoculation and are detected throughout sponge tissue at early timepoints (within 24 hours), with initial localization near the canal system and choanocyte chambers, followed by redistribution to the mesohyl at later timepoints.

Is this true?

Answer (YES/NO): NO